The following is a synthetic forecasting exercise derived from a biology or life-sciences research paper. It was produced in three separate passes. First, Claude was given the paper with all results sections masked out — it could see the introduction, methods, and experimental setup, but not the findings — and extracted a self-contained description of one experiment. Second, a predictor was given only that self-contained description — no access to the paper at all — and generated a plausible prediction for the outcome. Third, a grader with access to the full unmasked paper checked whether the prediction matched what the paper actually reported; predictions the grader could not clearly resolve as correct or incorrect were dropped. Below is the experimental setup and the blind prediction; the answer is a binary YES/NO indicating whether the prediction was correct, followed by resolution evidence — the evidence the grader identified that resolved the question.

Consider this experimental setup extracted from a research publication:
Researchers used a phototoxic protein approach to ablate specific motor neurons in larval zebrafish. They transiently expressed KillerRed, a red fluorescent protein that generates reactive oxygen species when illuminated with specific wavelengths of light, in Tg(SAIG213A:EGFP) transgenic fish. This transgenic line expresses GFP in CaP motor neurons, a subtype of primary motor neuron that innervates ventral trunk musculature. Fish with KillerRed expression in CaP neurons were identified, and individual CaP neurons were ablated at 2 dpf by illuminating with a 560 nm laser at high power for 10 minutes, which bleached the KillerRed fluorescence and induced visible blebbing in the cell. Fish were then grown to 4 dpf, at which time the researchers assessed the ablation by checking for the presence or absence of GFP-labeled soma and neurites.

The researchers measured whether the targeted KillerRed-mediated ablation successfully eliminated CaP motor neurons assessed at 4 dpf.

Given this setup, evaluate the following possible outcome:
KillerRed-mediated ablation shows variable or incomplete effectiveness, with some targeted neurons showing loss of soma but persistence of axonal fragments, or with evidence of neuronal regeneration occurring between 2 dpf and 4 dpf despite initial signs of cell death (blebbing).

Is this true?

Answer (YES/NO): NO